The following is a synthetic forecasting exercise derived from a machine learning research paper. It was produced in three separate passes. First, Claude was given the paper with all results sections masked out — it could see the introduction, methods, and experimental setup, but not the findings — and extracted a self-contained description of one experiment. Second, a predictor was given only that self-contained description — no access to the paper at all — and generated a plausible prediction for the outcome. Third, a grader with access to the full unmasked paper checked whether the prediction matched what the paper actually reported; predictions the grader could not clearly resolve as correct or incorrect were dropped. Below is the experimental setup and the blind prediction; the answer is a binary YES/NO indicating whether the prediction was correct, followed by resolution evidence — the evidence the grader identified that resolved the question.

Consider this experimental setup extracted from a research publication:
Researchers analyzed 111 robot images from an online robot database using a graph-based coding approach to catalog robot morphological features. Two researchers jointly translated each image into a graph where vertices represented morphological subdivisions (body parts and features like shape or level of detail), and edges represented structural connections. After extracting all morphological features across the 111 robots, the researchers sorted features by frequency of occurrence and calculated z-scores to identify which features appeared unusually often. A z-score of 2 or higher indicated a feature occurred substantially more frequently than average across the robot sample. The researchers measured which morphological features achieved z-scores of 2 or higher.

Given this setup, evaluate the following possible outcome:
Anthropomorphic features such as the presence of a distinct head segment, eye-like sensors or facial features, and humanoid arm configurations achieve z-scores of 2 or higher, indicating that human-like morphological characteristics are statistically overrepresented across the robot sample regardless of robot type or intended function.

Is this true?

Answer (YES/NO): NO